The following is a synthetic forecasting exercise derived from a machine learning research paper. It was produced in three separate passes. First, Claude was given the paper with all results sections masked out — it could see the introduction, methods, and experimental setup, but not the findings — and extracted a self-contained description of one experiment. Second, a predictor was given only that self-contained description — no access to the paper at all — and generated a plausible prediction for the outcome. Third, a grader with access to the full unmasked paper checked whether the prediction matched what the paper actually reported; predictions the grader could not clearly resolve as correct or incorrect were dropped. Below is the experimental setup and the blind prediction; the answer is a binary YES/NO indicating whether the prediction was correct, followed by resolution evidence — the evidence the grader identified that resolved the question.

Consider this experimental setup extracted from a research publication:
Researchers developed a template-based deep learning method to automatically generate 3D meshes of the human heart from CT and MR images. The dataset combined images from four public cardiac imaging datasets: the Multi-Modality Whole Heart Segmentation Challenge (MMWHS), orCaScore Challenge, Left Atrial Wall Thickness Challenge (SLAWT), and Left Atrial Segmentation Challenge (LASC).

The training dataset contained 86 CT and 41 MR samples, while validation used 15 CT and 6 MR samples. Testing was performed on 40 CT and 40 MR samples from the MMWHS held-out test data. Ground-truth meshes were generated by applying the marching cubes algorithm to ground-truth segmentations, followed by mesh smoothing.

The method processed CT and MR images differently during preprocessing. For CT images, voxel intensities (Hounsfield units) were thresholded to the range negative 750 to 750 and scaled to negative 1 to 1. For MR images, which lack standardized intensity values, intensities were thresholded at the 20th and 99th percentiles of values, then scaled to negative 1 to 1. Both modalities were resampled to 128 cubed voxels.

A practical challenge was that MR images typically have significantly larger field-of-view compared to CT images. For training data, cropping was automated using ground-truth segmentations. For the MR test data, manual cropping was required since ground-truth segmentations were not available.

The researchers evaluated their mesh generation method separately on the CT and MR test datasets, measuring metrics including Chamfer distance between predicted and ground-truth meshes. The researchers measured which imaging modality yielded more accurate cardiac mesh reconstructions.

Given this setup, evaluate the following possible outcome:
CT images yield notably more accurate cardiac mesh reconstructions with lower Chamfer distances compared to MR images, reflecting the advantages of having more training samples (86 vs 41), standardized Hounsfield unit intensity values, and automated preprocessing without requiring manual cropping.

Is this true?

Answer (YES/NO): NO